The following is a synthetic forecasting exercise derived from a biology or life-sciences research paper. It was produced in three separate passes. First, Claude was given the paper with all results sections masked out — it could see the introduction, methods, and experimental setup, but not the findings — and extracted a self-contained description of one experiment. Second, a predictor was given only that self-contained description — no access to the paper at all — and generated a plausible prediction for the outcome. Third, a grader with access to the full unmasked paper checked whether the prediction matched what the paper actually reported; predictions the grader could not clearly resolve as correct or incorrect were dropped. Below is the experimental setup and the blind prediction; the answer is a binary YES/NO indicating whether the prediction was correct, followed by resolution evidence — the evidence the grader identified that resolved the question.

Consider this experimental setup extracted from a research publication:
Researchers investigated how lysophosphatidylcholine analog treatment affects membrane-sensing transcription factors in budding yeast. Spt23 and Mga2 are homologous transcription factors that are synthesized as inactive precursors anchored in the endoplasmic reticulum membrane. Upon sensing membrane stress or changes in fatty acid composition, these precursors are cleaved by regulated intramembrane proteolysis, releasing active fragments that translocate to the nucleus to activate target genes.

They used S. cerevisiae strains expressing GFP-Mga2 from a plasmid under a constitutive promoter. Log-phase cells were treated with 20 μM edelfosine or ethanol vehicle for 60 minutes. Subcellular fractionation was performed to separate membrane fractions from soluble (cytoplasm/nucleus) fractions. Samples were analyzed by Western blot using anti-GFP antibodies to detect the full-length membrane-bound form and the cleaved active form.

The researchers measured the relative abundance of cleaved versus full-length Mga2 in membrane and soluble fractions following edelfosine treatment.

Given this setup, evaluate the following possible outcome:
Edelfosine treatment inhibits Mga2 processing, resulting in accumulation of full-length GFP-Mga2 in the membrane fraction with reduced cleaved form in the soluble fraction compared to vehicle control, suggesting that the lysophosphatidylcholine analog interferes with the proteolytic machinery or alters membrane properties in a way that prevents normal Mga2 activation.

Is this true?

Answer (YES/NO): NO